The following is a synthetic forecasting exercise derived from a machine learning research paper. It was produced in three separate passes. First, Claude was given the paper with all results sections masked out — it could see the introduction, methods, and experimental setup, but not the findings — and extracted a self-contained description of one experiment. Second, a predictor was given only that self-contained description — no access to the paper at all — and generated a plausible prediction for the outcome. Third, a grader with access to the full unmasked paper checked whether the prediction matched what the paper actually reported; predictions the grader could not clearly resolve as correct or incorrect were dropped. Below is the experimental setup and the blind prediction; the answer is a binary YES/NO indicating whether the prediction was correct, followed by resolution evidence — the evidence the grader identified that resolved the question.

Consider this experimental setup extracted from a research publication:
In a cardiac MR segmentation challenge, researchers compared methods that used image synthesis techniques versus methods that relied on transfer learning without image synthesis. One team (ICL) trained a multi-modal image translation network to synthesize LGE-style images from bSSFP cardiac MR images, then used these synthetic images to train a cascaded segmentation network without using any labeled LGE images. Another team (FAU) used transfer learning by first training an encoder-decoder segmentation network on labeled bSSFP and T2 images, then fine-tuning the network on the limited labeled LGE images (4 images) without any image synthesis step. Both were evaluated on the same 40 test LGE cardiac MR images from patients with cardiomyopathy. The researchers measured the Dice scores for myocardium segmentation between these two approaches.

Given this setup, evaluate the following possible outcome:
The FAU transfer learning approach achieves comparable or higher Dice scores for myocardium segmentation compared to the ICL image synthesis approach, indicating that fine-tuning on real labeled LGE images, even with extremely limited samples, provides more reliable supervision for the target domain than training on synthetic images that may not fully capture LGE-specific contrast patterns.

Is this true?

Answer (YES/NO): NO